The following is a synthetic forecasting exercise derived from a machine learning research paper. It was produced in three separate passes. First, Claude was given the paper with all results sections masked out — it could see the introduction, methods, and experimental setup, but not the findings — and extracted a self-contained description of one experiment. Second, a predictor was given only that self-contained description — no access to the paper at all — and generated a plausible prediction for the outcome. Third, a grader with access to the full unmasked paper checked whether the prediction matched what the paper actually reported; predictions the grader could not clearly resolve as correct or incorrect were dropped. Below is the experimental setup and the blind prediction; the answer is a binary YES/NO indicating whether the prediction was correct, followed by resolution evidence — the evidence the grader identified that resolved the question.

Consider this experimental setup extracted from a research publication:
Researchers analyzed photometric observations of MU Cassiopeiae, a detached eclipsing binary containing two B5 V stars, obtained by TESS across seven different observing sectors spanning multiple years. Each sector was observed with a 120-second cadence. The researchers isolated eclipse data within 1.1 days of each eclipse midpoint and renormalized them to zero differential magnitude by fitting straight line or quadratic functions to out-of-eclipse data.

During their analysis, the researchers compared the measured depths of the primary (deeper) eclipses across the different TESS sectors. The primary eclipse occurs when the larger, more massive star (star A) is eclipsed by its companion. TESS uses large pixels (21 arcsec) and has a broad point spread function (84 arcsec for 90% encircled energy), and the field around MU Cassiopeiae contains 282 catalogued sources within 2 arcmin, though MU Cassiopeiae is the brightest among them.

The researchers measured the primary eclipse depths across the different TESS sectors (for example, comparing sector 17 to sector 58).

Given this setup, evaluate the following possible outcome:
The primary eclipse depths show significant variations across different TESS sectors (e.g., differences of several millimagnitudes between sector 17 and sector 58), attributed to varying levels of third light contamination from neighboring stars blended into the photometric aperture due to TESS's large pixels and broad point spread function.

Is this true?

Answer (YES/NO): YES